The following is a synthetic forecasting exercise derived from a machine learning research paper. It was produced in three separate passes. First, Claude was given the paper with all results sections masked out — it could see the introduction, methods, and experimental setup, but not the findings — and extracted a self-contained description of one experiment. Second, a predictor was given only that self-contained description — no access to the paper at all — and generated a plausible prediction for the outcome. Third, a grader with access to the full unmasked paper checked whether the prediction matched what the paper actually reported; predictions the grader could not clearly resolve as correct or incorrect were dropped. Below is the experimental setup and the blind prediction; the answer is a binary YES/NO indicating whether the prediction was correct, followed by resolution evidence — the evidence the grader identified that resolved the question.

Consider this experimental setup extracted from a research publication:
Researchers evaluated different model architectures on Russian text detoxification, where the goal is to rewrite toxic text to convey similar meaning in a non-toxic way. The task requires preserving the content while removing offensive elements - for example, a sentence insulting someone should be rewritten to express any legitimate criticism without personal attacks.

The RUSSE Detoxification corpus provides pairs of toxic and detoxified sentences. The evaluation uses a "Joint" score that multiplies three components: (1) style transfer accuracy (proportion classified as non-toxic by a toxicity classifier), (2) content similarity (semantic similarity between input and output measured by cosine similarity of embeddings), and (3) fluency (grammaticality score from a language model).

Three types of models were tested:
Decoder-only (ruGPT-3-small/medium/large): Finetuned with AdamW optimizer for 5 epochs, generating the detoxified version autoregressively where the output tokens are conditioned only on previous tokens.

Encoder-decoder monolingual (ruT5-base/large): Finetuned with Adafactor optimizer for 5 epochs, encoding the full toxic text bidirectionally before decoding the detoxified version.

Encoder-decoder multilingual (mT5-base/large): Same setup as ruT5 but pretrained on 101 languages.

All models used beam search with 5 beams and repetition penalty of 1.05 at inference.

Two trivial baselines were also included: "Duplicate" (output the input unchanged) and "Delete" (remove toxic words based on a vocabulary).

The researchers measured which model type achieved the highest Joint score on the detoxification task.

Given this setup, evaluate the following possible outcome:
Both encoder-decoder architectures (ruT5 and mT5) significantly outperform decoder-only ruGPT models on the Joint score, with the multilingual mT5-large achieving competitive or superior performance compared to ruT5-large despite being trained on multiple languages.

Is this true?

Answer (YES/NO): NO